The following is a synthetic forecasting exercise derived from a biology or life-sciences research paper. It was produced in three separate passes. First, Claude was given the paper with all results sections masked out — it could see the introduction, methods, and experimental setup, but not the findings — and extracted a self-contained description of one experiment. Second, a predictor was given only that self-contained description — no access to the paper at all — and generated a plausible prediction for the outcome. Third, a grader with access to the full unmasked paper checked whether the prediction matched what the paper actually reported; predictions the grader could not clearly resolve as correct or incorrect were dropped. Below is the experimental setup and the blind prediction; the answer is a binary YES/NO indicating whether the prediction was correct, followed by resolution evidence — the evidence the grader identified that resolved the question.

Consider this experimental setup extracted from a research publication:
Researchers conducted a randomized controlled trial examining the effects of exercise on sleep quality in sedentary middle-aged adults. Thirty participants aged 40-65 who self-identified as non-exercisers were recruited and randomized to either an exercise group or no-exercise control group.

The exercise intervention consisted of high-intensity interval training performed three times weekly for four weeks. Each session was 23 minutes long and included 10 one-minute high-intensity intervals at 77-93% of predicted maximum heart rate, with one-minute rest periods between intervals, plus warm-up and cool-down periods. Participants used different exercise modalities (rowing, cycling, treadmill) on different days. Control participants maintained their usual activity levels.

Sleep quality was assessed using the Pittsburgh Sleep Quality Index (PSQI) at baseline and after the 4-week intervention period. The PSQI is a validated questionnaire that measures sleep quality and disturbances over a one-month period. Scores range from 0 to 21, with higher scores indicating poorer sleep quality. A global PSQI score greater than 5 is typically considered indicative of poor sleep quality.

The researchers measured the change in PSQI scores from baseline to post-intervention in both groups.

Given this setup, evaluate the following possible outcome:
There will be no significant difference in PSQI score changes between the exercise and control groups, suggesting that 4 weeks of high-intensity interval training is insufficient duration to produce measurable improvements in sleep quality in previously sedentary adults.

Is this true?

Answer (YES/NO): NO